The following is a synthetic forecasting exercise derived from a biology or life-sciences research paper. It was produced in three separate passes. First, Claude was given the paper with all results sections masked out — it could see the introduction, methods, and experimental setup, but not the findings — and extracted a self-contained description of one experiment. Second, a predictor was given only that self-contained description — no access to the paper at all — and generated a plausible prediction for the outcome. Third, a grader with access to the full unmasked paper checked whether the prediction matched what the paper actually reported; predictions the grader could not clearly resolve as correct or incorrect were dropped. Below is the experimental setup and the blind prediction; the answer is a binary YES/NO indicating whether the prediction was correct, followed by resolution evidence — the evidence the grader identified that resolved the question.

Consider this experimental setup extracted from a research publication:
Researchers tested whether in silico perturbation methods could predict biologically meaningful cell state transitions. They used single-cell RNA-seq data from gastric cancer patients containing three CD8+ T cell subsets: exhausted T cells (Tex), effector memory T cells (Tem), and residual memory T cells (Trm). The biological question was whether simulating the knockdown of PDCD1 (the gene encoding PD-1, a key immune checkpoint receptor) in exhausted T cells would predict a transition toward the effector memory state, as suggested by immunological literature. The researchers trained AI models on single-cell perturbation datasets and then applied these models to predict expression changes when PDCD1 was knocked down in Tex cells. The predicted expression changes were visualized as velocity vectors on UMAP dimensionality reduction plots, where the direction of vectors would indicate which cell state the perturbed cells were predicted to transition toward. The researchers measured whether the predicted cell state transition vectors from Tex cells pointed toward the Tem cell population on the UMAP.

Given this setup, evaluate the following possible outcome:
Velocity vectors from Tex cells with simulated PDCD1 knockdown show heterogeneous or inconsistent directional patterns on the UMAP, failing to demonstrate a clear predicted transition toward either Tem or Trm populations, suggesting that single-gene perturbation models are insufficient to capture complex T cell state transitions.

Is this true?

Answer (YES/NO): YES